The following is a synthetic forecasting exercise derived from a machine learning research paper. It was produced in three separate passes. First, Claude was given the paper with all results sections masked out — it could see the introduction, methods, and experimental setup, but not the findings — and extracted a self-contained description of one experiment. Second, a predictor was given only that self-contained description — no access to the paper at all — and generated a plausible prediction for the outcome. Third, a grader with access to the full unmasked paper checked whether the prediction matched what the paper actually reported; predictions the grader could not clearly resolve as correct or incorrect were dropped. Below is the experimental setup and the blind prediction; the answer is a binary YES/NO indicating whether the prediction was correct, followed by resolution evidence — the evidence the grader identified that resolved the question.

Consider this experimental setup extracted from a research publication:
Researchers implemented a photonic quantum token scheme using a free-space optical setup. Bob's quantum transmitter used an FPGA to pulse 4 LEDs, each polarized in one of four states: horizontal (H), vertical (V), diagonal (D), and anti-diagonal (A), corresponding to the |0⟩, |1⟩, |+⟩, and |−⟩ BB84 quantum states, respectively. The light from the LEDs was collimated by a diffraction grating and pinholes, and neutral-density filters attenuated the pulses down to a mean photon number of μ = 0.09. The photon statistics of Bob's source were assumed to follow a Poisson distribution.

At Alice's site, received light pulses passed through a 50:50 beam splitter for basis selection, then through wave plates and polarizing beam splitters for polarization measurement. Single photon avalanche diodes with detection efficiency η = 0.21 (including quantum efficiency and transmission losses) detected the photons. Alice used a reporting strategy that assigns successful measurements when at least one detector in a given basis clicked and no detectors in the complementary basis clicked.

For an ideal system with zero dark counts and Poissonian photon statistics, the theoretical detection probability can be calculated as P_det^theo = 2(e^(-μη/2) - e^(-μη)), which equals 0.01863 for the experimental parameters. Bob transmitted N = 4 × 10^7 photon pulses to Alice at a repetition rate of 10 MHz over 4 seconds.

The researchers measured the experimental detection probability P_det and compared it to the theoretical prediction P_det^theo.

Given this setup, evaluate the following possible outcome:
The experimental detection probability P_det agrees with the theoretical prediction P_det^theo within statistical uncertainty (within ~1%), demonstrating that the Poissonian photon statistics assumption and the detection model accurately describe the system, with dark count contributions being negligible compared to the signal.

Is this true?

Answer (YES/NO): YES